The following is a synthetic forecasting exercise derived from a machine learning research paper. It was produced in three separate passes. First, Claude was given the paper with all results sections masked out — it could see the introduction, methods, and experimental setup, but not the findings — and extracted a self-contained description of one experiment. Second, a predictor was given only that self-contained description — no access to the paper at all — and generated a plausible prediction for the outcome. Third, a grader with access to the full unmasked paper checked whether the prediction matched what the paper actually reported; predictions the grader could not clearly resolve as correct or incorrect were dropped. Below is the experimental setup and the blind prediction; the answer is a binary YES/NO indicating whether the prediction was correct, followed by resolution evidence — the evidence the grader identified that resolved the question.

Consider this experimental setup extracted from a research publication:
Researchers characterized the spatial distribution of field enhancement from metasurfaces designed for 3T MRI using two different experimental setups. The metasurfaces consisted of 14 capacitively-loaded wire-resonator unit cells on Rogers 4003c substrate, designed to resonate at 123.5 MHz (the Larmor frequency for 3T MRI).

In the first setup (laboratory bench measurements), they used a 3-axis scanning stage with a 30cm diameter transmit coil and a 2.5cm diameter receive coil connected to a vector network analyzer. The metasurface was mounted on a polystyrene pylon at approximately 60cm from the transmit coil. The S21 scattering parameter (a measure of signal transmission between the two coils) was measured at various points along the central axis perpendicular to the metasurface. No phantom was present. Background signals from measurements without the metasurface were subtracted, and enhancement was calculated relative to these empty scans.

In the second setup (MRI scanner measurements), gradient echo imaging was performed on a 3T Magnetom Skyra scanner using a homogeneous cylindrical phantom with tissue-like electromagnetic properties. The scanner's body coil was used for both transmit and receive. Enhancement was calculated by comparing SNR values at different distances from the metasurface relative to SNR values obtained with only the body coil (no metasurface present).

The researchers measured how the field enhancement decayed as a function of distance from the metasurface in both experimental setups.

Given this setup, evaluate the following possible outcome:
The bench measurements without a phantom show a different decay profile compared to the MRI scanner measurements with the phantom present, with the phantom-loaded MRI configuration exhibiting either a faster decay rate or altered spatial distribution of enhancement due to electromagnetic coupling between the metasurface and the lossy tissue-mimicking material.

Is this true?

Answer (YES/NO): YES